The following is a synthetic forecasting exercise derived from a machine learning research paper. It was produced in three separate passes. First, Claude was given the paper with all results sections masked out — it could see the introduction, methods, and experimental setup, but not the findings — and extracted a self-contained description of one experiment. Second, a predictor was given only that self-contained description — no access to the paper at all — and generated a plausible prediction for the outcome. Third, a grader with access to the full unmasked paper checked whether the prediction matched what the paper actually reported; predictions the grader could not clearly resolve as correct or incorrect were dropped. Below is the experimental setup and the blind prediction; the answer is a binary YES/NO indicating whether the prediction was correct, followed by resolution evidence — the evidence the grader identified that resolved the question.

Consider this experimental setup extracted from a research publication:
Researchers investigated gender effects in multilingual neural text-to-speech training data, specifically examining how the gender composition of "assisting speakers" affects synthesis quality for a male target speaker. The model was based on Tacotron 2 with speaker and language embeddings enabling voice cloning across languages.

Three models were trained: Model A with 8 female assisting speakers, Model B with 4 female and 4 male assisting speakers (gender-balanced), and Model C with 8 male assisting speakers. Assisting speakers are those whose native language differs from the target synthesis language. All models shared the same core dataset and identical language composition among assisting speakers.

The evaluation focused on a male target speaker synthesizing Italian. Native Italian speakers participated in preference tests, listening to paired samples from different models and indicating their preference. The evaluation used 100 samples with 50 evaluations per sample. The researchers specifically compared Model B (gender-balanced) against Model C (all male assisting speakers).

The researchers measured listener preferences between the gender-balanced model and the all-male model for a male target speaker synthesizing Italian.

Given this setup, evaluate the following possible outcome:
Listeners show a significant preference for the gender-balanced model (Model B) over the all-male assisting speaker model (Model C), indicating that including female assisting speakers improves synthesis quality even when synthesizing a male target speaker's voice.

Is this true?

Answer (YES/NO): YES